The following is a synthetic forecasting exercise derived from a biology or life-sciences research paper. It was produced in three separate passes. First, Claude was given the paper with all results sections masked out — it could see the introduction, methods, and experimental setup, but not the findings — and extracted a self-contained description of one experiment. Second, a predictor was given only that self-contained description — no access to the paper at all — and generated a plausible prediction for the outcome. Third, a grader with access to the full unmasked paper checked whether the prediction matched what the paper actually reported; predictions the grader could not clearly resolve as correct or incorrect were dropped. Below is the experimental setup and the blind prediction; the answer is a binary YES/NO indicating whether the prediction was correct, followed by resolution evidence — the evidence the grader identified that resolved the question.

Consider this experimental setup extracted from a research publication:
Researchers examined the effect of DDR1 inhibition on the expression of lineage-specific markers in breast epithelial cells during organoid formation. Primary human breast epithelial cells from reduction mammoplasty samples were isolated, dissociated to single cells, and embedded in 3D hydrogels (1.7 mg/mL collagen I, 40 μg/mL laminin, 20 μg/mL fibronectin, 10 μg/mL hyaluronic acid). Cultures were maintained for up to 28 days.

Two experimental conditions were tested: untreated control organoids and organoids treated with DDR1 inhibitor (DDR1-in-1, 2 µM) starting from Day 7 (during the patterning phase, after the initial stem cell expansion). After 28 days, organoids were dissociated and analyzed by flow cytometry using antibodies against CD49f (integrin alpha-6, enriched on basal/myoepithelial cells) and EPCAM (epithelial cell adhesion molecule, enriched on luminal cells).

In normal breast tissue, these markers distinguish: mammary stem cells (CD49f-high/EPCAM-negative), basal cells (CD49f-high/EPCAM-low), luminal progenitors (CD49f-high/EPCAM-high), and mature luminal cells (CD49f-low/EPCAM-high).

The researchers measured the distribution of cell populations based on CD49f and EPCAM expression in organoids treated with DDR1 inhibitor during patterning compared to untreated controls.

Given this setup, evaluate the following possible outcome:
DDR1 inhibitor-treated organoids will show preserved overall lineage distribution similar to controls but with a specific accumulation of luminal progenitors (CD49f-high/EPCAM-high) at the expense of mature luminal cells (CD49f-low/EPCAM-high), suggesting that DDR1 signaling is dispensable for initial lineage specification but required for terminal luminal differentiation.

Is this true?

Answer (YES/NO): NO